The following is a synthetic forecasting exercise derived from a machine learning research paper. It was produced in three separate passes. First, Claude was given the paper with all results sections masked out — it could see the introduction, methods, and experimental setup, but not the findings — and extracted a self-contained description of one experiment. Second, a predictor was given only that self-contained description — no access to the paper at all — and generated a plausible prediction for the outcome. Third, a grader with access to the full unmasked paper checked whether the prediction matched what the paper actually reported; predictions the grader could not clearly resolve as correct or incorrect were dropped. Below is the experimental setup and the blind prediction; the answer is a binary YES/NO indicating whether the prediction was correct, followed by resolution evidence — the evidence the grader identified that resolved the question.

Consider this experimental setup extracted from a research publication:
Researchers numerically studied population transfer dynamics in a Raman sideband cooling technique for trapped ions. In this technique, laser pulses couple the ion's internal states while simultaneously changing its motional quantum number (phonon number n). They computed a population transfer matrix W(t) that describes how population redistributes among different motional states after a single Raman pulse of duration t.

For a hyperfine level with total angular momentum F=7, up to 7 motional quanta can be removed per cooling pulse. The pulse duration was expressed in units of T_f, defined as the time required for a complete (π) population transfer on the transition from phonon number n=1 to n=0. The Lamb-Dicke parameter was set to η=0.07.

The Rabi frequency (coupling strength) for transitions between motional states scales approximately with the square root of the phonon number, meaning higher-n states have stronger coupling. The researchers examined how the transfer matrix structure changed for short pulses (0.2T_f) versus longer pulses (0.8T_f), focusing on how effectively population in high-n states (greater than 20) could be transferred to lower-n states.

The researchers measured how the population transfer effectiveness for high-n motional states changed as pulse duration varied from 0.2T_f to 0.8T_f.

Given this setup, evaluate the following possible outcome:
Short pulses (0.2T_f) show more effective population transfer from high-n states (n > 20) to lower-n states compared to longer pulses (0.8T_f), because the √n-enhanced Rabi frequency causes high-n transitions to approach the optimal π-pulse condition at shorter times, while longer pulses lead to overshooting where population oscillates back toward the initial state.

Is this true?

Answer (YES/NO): YES